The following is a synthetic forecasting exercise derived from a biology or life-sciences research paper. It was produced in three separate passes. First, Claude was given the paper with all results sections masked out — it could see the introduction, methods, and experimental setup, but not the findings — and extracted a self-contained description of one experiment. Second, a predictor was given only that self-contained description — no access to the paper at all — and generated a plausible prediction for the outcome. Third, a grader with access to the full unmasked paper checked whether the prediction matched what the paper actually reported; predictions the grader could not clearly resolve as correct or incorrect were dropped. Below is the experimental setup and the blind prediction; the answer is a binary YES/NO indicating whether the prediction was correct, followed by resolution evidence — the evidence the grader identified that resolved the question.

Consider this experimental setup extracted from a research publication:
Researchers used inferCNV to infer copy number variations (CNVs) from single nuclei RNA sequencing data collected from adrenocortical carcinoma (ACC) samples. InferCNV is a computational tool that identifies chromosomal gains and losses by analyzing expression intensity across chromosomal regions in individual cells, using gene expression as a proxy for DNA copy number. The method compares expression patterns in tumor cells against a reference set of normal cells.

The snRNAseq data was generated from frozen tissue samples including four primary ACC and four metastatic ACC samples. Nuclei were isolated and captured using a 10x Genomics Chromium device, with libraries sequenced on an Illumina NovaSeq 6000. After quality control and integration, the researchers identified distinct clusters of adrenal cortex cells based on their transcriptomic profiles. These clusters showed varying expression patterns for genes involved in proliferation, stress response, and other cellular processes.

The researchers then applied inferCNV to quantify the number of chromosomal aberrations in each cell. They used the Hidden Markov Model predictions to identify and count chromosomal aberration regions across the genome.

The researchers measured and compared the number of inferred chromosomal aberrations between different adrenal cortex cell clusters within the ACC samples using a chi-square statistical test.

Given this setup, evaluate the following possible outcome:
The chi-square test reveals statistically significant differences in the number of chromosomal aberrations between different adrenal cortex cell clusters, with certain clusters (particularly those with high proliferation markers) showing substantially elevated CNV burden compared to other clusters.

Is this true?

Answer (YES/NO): YES